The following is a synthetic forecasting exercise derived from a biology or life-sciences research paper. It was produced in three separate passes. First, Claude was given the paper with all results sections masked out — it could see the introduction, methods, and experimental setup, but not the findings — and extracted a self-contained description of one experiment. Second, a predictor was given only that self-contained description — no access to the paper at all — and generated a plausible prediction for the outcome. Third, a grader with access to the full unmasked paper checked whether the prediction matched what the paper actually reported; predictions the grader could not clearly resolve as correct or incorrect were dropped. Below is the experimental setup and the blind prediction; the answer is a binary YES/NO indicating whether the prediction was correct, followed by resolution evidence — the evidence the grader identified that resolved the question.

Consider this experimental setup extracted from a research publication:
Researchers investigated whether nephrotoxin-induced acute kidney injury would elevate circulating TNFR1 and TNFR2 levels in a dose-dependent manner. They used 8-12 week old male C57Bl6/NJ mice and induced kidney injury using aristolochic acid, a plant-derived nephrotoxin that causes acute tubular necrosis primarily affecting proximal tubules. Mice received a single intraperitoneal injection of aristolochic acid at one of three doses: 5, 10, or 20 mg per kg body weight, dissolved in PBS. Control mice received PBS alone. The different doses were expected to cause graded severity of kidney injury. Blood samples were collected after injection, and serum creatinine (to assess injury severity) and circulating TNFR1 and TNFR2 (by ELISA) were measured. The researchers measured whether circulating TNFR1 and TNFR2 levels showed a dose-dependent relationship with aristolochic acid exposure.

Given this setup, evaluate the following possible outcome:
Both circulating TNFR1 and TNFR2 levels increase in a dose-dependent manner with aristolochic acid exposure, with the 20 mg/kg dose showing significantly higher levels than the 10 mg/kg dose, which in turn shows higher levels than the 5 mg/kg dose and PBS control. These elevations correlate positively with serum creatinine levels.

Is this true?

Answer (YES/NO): NO